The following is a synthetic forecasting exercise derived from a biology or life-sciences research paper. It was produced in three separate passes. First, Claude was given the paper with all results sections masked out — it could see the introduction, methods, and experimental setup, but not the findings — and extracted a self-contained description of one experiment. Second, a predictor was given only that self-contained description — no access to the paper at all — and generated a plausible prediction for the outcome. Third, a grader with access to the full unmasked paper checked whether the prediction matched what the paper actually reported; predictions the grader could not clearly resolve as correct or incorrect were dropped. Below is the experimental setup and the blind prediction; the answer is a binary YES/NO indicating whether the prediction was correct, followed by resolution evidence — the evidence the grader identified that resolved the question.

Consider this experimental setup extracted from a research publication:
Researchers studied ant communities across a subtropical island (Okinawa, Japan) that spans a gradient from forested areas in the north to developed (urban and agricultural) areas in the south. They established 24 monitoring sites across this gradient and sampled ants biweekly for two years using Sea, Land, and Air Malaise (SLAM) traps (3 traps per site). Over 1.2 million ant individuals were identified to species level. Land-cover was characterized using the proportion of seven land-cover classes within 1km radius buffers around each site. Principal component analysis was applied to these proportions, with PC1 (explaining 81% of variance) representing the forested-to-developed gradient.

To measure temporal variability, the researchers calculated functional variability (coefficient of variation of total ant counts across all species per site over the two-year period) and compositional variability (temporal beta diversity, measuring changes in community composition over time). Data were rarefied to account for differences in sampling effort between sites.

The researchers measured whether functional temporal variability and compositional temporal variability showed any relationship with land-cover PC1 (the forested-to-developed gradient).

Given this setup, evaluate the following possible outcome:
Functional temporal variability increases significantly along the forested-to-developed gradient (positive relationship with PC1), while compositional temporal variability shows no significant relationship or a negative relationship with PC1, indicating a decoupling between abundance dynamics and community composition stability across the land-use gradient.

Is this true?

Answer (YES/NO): NO